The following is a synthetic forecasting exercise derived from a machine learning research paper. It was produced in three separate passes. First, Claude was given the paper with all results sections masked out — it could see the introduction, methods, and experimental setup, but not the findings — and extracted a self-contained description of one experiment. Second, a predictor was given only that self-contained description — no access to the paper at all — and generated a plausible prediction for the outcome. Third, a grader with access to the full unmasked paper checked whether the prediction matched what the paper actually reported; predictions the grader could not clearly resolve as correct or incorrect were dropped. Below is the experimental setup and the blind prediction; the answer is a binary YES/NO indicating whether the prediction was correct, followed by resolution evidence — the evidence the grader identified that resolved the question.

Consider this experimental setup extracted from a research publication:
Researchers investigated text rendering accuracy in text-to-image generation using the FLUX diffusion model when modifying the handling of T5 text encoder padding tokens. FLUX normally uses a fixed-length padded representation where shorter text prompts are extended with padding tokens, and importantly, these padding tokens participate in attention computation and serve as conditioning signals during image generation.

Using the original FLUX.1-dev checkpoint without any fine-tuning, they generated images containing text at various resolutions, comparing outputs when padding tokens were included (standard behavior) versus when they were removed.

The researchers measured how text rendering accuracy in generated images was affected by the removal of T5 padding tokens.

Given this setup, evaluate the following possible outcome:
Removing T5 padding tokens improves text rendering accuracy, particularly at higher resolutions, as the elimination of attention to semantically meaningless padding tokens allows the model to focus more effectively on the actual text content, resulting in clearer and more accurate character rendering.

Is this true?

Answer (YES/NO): NO